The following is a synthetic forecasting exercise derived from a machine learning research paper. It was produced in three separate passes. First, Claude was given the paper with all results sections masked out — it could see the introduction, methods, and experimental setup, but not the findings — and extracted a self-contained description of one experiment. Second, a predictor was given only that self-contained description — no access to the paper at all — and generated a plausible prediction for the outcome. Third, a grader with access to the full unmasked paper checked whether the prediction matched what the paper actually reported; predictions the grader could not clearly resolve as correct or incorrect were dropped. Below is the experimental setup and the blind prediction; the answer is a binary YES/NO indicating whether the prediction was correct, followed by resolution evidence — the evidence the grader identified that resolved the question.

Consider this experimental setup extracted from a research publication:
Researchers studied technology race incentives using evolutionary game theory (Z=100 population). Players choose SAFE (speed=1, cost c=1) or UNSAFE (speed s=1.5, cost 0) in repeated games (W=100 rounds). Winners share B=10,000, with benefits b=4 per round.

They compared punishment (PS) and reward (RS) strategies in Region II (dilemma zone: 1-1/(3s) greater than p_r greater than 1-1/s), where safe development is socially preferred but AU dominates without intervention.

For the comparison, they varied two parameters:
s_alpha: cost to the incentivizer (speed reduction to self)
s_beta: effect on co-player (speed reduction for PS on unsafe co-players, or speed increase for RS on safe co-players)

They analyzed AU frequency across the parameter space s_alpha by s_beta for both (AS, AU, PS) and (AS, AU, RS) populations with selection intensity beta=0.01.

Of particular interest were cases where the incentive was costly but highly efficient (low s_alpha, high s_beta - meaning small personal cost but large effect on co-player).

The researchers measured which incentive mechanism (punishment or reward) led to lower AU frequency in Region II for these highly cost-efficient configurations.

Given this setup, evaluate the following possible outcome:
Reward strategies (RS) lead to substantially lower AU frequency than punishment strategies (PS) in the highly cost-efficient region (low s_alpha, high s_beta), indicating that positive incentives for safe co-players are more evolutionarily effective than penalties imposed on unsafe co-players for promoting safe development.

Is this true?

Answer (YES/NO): NO